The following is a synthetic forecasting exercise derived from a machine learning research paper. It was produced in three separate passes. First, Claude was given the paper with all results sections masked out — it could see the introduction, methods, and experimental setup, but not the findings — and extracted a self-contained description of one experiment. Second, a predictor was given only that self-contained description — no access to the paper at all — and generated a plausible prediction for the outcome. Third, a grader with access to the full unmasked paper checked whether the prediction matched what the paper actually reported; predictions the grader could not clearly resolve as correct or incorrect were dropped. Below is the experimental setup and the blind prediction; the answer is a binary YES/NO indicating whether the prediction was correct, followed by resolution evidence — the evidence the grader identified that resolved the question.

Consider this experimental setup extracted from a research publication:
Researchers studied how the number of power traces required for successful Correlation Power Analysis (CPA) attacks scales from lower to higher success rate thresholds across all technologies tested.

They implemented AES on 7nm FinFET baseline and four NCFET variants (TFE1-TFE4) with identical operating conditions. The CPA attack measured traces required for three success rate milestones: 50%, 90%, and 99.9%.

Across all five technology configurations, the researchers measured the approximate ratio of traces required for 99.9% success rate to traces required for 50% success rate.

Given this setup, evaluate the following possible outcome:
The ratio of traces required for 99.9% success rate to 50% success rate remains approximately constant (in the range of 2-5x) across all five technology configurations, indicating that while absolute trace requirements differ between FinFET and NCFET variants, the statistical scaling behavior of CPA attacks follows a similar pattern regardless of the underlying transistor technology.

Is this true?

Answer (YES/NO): NO